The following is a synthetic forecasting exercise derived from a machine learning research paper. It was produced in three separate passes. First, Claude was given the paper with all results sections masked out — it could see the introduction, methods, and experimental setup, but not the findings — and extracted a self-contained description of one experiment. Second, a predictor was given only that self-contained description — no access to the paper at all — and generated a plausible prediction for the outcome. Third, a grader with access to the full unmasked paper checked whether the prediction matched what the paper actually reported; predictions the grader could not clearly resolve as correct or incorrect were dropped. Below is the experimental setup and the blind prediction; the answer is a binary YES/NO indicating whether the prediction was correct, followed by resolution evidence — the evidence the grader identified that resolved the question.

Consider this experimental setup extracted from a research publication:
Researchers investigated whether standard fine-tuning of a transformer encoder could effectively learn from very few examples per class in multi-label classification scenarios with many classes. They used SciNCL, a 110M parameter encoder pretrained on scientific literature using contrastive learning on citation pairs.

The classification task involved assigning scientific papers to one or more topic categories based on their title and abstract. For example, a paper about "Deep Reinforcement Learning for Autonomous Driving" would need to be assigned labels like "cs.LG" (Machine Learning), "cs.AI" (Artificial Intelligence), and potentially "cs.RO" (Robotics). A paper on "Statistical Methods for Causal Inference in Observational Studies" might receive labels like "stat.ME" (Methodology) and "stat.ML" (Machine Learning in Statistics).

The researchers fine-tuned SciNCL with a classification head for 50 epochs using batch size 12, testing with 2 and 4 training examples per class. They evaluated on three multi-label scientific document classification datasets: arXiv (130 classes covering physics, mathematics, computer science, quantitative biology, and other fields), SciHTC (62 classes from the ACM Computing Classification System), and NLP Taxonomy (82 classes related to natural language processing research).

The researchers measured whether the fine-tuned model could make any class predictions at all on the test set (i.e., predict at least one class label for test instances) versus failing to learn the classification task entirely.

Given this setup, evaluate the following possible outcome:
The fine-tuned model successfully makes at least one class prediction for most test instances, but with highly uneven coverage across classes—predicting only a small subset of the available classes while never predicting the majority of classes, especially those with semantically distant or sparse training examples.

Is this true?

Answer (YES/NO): NO